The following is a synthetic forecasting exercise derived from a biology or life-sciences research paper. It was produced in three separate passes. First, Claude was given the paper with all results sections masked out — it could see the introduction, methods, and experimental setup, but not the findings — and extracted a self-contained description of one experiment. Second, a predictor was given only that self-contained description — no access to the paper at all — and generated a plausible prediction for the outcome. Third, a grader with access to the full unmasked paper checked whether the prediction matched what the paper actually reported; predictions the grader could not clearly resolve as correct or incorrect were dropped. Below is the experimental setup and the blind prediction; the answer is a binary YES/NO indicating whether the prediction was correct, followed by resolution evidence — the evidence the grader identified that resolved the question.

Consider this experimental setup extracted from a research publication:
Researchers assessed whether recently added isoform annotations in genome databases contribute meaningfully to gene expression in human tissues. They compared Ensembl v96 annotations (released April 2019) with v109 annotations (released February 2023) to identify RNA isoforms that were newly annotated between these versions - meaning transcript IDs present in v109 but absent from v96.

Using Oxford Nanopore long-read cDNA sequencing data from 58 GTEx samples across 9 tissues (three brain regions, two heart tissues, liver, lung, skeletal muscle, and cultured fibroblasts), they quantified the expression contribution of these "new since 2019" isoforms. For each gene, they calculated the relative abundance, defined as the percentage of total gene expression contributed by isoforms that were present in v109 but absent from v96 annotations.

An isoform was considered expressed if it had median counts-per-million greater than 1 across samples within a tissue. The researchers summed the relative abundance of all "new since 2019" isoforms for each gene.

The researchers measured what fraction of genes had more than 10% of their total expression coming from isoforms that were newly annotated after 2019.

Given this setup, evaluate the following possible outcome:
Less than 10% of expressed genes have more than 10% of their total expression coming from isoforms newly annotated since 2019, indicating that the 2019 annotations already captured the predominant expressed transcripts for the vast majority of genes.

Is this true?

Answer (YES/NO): NO